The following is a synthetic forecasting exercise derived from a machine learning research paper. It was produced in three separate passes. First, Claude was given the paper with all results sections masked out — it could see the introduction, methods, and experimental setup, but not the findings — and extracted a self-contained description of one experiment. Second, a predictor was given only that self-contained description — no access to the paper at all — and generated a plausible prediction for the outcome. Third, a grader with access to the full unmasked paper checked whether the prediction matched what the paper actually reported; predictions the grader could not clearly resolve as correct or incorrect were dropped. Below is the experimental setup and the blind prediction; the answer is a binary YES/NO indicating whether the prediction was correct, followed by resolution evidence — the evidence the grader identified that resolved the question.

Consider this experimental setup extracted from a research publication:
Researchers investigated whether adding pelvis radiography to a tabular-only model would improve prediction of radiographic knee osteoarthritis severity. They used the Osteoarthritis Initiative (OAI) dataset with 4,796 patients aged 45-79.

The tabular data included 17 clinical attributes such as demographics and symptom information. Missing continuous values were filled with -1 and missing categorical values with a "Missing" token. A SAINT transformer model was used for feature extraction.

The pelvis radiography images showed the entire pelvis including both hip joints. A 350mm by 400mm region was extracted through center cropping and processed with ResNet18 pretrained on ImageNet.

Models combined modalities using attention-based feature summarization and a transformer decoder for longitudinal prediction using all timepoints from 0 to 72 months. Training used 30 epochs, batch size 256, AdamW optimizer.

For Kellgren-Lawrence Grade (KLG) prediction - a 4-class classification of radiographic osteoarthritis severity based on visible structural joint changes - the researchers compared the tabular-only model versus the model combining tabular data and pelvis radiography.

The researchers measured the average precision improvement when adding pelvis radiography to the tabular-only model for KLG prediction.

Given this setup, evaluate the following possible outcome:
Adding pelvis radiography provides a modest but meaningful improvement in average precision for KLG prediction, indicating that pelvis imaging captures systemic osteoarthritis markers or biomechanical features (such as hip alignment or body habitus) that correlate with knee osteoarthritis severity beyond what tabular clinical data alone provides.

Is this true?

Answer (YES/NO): NO